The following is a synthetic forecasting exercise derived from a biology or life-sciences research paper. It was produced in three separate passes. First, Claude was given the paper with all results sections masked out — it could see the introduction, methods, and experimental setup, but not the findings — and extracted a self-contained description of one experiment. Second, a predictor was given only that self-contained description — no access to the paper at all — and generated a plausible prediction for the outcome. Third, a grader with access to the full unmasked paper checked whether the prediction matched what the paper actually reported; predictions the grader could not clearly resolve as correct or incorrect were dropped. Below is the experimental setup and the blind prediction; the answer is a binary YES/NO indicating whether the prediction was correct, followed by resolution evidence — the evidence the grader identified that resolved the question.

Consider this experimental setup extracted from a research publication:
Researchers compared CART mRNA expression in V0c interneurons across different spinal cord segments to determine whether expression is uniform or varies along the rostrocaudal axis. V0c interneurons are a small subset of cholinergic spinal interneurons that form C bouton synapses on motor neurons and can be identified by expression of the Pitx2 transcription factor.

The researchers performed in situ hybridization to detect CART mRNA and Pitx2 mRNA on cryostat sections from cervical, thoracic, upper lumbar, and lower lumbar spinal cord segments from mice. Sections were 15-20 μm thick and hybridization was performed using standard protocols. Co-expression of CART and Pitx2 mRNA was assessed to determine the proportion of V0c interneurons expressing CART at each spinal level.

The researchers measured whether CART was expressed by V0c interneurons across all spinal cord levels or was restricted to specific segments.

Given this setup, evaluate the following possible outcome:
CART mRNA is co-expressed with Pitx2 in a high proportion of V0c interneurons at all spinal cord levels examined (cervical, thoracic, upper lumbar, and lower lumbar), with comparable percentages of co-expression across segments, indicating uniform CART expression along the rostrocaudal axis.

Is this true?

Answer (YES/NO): YES